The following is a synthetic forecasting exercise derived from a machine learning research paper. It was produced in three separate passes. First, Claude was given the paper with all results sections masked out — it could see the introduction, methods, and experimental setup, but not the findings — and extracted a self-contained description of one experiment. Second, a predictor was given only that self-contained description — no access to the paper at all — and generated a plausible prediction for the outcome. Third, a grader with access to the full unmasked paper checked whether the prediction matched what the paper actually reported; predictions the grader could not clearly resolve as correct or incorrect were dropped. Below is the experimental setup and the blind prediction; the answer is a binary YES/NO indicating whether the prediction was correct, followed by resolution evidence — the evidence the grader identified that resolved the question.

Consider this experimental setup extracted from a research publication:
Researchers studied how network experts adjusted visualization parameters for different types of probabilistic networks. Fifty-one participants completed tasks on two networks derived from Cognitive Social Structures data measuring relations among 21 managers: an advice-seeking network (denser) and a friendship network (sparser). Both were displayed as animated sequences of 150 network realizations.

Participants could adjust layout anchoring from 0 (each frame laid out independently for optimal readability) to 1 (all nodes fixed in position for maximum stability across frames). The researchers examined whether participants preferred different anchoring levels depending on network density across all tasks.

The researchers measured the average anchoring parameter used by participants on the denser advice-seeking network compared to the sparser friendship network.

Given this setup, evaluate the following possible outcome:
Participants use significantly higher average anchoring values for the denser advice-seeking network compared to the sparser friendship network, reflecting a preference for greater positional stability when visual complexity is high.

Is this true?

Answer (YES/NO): NO